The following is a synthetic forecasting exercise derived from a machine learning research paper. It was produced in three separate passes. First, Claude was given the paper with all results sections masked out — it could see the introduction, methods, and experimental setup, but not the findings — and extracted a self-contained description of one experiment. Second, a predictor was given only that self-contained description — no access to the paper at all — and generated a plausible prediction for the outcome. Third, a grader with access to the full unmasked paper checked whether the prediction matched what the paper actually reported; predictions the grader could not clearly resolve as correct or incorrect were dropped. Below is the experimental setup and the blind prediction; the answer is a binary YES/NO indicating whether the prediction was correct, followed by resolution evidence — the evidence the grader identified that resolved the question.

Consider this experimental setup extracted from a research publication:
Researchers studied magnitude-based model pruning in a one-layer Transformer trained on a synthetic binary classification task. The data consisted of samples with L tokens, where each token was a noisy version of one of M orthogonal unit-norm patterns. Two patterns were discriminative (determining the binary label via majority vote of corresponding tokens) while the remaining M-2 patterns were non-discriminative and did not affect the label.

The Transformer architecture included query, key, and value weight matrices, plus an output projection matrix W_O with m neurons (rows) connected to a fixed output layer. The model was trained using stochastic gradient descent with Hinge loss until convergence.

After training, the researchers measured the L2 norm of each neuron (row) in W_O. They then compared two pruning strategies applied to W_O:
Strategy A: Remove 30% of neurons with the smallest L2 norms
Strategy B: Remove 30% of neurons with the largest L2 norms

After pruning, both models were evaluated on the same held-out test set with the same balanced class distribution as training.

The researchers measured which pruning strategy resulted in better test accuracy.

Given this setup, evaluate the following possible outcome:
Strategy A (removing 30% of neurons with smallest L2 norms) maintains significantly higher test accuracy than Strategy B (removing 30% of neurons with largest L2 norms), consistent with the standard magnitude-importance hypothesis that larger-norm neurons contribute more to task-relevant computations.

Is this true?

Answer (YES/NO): YES